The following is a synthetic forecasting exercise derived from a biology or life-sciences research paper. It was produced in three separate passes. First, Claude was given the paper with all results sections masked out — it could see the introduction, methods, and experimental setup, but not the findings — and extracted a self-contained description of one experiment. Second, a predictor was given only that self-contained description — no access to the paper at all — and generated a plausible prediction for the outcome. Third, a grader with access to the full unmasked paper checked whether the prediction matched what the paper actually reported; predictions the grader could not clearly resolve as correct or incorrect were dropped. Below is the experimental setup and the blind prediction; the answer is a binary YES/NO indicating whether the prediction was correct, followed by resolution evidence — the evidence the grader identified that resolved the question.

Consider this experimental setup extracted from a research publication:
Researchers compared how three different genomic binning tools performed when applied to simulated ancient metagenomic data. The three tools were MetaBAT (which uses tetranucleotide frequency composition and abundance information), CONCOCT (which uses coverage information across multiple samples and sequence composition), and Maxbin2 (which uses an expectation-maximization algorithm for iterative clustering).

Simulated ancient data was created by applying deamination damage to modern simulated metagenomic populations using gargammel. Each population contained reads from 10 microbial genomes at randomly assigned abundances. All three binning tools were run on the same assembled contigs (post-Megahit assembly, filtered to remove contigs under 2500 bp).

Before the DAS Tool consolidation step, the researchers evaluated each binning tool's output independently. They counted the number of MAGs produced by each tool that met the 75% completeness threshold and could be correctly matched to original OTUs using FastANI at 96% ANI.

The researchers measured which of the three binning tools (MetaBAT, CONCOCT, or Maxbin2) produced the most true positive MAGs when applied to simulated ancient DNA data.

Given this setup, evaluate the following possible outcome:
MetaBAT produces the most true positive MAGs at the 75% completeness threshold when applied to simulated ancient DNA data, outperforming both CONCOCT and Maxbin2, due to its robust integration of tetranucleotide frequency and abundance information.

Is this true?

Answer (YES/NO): NO